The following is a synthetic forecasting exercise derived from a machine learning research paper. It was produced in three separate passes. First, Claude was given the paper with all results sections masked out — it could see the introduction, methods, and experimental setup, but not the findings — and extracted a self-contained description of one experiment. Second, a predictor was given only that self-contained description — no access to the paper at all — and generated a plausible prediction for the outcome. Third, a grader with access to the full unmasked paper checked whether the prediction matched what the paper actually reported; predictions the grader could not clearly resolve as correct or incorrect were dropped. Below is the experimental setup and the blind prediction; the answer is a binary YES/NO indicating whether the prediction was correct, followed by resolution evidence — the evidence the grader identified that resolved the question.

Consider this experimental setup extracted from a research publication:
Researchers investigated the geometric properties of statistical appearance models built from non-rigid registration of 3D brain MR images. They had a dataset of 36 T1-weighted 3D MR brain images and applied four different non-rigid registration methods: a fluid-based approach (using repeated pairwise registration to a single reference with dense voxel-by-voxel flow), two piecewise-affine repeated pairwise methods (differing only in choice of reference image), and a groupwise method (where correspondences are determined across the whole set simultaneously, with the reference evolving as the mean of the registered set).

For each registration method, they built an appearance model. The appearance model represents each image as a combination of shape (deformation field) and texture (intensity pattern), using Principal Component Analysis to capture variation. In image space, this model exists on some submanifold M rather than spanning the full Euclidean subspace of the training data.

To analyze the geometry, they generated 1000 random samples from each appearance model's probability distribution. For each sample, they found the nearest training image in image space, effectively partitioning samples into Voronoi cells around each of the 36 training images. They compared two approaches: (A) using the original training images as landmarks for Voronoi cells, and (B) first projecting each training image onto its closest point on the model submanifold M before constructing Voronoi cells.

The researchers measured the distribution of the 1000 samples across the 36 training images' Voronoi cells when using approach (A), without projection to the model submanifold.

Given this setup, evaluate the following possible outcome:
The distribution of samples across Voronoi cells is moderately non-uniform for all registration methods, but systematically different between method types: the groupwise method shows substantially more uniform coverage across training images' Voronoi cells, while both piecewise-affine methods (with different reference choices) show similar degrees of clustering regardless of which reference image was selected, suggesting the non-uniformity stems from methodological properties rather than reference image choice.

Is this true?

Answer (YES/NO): NO